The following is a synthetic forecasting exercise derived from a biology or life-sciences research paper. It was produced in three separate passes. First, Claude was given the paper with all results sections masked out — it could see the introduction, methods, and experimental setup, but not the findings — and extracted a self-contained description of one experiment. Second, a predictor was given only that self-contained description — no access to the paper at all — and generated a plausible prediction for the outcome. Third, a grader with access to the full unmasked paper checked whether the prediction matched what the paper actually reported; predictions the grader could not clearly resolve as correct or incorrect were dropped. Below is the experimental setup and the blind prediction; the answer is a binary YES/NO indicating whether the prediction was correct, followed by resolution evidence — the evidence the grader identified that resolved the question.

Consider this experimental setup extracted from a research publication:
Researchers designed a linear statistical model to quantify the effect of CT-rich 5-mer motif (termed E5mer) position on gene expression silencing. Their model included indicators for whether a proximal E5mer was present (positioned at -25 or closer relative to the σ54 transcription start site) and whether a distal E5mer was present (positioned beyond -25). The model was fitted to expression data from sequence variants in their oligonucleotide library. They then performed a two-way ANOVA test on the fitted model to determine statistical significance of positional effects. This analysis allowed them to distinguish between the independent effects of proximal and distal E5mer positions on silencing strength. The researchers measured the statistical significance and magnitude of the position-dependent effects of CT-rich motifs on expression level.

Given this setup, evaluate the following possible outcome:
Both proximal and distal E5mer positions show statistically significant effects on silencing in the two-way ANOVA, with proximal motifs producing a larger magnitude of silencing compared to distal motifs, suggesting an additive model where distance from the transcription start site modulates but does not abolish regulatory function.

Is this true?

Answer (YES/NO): YES